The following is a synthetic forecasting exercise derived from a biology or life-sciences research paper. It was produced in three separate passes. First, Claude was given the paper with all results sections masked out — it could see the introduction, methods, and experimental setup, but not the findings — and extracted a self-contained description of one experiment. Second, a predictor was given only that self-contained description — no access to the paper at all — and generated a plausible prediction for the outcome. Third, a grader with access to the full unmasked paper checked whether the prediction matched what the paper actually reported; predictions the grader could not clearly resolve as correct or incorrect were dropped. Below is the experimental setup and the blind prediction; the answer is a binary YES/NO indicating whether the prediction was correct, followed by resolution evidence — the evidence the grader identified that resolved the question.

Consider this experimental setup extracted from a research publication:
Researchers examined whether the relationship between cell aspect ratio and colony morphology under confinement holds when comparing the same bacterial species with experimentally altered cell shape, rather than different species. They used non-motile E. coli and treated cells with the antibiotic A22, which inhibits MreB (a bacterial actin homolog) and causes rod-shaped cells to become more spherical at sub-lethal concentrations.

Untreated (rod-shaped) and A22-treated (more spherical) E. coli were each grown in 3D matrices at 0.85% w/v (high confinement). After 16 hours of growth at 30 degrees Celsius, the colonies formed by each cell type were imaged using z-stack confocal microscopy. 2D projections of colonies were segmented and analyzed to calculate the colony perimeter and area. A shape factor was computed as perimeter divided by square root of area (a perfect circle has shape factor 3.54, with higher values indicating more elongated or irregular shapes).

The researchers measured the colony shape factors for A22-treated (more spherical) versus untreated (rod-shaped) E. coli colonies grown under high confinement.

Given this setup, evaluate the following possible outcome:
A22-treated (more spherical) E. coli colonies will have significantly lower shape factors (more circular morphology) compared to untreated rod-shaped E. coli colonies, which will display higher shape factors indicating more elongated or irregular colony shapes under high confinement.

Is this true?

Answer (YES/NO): YES